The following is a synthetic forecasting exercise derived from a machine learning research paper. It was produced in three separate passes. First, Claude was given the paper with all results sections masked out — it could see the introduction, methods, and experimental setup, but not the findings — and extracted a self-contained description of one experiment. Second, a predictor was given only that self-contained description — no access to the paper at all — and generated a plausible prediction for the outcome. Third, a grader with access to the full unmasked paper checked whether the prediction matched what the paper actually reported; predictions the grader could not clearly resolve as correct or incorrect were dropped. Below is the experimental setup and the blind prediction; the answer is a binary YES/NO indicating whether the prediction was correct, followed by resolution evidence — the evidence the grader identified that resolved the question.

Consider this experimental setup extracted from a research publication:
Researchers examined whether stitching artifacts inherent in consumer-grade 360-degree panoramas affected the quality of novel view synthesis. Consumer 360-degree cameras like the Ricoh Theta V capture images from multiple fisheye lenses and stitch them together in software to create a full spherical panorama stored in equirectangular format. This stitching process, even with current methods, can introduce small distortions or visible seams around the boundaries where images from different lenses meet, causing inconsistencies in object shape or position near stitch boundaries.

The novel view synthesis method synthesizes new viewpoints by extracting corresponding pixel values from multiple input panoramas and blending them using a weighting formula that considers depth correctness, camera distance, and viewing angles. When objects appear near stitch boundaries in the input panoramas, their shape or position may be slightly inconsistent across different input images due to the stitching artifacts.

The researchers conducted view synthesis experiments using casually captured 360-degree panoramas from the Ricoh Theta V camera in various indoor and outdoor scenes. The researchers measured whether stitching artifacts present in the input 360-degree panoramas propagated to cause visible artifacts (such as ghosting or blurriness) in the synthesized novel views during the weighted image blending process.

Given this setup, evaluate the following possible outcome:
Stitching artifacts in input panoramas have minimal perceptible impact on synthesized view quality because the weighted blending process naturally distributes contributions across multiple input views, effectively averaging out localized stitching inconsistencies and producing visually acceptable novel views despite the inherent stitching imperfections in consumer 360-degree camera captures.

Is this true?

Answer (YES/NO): NO